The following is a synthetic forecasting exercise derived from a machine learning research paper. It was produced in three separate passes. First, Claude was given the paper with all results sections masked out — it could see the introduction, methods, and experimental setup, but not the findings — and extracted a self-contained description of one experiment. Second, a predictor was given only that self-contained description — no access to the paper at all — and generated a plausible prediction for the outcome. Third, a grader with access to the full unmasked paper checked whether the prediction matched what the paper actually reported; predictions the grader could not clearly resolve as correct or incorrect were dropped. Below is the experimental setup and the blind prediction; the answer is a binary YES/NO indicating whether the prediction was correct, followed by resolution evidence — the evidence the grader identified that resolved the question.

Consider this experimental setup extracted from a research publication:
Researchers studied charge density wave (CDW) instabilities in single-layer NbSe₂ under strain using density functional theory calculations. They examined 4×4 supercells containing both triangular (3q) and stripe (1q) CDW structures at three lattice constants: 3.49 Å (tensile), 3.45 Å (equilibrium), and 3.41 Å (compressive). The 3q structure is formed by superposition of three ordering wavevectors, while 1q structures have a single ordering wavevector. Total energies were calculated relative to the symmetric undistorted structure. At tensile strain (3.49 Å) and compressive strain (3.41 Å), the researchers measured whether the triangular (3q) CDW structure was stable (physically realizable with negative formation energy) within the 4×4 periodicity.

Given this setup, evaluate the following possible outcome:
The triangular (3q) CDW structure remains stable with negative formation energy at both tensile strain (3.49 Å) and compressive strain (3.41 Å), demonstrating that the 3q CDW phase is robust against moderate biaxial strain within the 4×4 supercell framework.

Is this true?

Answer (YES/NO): NO